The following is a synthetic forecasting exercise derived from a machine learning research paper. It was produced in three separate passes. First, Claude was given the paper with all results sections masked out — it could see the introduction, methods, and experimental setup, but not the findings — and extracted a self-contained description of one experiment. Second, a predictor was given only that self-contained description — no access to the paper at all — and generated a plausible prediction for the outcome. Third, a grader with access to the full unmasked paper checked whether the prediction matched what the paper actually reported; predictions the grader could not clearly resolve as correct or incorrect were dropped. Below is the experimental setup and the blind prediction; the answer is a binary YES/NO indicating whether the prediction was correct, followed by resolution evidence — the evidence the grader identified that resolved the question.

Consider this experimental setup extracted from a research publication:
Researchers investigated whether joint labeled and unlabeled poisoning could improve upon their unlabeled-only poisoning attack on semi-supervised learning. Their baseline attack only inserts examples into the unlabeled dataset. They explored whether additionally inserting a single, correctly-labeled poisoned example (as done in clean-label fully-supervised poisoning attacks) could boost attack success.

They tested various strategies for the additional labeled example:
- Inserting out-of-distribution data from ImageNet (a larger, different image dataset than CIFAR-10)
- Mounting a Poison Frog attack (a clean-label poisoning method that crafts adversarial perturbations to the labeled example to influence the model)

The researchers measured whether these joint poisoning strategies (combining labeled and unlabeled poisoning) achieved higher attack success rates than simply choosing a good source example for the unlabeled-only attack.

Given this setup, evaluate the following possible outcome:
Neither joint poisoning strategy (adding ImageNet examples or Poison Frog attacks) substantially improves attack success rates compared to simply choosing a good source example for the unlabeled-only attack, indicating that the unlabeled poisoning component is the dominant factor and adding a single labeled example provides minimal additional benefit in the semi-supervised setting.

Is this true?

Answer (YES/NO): YES